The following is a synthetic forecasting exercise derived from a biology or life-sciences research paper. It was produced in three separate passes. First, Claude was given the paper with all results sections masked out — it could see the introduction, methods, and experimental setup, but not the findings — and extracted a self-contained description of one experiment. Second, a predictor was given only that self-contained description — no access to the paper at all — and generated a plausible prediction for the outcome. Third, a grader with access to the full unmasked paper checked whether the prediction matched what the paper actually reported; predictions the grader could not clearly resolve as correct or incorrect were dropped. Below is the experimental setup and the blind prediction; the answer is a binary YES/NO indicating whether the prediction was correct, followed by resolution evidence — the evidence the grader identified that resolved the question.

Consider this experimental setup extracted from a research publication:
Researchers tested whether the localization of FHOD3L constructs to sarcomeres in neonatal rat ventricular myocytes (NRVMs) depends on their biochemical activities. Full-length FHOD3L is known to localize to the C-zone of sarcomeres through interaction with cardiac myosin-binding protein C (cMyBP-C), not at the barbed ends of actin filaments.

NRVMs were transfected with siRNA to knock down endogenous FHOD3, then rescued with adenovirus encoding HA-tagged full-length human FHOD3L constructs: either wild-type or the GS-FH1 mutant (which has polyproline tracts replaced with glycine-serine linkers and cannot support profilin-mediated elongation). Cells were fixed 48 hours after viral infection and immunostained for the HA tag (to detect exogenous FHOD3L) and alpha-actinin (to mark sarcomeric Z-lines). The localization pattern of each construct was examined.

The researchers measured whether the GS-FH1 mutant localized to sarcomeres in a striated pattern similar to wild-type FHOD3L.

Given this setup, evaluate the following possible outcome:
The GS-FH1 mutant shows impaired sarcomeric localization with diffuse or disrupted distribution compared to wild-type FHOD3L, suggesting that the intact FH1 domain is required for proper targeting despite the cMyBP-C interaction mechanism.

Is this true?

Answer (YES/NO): NO